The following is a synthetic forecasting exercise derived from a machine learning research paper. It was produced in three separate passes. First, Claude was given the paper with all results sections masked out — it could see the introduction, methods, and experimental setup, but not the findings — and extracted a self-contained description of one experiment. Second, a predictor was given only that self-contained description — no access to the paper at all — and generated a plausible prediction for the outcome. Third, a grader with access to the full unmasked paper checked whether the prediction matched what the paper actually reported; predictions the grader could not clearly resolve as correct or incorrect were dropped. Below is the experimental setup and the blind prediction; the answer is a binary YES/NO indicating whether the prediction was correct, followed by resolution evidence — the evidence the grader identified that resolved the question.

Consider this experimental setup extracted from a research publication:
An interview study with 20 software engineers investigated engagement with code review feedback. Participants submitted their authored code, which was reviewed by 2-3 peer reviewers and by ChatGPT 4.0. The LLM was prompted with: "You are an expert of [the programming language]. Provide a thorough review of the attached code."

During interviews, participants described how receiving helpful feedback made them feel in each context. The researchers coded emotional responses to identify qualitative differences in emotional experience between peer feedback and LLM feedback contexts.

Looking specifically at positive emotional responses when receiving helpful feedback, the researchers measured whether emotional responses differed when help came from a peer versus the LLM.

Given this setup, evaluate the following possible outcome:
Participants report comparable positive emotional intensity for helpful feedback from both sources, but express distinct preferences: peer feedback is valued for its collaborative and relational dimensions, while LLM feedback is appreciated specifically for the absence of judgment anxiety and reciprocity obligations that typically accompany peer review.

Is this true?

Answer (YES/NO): NO